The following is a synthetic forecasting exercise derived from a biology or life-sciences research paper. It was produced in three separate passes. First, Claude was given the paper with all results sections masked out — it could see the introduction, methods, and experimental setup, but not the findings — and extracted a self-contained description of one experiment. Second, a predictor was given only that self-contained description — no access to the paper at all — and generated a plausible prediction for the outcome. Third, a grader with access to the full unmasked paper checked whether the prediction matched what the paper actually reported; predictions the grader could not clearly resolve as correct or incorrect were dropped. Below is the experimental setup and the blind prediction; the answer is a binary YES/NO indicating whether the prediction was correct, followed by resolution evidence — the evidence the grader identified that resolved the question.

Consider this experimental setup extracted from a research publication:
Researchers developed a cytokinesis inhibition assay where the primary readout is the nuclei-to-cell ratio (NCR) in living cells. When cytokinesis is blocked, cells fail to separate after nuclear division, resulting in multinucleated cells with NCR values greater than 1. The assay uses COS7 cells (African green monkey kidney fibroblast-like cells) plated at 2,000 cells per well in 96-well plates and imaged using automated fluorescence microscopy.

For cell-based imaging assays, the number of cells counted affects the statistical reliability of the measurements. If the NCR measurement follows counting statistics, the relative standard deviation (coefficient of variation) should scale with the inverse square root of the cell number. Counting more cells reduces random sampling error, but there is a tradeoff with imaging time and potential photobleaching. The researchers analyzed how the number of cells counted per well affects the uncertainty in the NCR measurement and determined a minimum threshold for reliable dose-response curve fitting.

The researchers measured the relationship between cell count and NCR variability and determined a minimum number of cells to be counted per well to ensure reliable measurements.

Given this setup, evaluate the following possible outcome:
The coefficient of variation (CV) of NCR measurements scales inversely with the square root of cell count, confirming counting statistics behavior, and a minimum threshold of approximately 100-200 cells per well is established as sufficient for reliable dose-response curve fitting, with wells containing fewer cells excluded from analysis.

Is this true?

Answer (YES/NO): NO